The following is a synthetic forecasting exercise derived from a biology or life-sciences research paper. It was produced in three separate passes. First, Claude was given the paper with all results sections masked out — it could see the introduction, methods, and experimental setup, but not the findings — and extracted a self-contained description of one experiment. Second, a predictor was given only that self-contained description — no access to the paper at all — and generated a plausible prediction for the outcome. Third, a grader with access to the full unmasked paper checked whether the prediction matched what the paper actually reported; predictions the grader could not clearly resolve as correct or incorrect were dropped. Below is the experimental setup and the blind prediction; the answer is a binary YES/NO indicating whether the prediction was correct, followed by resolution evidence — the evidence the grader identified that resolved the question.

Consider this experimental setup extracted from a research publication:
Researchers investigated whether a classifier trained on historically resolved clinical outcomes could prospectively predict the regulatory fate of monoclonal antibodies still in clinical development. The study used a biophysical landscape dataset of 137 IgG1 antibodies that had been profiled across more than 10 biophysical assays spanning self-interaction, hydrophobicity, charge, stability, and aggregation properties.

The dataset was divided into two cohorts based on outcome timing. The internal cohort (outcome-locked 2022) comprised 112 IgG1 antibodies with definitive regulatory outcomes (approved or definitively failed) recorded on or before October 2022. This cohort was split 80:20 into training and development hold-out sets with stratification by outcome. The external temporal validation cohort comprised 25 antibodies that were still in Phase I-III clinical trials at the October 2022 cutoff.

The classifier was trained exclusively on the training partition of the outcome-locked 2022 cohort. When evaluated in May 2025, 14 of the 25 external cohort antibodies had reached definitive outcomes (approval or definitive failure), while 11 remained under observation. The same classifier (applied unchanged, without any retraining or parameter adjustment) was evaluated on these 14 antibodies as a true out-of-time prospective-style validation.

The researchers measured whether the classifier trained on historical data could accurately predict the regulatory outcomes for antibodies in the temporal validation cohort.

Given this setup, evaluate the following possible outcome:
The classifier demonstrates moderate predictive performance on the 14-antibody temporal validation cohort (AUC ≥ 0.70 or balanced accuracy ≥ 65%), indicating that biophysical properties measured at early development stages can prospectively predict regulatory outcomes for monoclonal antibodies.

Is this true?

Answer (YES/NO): YES